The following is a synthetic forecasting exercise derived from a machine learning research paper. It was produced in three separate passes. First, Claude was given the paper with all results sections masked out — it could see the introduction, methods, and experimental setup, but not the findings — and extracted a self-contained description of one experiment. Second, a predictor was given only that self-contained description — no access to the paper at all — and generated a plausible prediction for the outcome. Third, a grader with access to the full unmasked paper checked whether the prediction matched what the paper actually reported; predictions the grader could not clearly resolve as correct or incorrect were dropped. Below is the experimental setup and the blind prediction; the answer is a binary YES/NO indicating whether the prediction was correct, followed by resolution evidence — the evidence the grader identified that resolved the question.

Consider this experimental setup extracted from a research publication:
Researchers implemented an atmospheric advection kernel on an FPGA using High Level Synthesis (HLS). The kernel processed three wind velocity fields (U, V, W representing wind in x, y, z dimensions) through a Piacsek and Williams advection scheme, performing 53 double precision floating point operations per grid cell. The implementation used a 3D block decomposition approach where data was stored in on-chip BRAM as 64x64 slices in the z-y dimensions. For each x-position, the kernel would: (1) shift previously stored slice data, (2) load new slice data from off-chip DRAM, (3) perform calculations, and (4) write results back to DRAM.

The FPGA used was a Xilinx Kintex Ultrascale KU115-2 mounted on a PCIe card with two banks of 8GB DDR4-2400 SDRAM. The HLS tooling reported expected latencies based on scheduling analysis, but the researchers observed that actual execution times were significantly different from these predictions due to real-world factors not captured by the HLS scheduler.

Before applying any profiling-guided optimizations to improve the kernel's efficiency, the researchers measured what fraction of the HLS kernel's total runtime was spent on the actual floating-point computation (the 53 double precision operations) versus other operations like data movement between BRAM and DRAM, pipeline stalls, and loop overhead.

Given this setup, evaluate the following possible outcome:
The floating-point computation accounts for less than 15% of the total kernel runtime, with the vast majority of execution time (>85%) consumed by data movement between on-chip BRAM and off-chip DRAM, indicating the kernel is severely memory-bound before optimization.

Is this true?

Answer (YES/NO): YES